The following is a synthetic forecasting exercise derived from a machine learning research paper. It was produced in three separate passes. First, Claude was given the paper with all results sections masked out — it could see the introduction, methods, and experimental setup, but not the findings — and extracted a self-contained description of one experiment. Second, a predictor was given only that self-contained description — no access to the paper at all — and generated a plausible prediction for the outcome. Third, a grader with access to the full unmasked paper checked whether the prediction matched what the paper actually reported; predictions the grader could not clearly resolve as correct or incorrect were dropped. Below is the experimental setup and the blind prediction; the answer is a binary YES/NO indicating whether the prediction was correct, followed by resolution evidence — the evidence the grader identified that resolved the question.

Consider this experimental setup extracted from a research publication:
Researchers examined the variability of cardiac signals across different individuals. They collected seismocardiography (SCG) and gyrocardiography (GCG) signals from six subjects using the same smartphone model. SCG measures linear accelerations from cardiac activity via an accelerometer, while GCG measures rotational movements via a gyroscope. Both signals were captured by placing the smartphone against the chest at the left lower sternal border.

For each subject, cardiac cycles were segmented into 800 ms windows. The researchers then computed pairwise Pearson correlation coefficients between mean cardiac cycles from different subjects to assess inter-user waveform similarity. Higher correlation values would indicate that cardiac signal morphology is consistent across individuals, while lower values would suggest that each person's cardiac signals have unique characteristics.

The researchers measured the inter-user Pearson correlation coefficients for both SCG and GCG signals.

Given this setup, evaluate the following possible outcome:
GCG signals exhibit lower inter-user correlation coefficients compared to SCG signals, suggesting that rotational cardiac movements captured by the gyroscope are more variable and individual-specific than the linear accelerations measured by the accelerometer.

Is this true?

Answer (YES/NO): NO